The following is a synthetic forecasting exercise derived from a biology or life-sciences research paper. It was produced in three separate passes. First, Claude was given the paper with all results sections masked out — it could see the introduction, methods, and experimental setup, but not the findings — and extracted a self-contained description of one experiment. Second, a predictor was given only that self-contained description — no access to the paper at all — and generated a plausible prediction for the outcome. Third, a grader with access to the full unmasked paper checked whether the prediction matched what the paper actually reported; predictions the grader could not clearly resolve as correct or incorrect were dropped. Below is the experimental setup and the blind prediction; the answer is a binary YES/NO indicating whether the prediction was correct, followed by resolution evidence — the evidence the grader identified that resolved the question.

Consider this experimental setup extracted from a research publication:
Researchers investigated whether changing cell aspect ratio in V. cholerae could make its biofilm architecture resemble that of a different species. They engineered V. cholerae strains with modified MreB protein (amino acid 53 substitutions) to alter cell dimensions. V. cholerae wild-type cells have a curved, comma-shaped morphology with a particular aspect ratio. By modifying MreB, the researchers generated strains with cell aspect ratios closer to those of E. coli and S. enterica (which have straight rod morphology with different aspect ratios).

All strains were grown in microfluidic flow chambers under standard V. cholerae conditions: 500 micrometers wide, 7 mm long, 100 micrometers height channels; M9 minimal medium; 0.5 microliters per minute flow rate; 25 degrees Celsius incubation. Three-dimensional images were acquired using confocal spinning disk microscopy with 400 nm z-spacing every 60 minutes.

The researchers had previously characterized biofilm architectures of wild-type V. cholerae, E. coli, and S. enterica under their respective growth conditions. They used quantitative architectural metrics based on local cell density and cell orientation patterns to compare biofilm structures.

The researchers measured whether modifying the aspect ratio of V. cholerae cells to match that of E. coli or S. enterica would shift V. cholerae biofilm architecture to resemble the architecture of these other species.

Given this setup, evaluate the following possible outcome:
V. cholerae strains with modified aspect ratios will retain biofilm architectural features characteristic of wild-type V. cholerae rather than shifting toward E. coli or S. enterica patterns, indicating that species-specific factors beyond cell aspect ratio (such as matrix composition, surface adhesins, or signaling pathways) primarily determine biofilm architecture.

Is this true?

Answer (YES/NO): NO